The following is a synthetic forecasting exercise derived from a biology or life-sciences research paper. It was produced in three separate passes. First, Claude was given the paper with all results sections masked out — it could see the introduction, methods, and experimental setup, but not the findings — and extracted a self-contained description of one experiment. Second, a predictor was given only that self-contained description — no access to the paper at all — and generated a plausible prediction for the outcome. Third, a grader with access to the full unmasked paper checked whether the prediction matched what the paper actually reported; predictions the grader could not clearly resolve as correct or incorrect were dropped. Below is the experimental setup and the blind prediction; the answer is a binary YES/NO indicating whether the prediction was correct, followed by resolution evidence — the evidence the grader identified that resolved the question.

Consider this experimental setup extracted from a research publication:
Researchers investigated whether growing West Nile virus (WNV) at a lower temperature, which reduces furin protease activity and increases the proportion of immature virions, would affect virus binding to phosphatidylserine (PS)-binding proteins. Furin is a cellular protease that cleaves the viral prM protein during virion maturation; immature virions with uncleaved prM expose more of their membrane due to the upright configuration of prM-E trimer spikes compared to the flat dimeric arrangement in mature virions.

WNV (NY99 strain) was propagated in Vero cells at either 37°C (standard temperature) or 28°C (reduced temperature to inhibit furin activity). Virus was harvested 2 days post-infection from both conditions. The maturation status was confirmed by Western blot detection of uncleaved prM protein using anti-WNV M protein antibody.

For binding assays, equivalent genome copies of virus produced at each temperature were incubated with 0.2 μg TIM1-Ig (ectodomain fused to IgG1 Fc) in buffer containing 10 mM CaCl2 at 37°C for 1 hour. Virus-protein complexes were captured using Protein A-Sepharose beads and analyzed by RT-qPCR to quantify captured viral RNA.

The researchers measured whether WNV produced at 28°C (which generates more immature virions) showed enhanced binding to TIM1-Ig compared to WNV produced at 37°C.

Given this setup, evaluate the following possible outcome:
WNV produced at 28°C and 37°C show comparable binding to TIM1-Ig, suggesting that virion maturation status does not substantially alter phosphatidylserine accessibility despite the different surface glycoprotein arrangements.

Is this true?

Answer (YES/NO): YES